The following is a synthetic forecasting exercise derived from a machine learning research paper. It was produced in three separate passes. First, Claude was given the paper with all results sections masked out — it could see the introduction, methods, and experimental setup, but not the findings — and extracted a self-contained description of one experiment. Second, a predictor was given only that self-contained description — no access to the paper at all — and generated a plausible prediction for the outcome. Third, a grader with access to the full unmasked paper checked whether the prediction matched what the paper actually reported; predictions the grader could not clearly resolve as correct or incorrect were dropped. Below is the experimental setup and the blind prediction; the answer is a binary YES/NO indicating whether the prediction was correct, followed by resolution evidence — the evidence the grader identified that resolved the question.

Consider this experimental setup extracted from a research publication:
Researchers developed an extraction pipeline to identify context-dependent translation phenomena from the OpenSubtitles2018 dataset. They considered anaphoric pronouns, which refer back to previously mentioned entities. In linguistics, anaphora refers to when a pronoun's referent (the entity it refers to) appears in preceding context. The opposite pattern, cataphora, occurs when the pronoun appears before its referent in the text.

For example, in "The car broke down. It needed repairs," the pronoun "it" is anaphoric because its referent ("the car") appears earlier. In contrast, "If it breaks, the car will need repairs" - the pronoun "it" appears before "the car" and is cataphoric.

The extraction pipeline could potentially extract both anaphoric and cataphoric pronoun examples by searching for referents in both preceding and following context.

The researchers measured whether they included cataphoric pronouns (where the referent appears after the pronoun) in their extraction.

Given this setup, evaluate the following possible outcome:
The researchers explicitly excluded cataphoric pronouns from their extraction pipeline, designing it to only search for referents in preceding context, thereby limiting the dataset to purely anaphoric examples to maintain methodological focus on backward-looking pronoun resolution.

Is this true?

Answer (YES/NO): YES